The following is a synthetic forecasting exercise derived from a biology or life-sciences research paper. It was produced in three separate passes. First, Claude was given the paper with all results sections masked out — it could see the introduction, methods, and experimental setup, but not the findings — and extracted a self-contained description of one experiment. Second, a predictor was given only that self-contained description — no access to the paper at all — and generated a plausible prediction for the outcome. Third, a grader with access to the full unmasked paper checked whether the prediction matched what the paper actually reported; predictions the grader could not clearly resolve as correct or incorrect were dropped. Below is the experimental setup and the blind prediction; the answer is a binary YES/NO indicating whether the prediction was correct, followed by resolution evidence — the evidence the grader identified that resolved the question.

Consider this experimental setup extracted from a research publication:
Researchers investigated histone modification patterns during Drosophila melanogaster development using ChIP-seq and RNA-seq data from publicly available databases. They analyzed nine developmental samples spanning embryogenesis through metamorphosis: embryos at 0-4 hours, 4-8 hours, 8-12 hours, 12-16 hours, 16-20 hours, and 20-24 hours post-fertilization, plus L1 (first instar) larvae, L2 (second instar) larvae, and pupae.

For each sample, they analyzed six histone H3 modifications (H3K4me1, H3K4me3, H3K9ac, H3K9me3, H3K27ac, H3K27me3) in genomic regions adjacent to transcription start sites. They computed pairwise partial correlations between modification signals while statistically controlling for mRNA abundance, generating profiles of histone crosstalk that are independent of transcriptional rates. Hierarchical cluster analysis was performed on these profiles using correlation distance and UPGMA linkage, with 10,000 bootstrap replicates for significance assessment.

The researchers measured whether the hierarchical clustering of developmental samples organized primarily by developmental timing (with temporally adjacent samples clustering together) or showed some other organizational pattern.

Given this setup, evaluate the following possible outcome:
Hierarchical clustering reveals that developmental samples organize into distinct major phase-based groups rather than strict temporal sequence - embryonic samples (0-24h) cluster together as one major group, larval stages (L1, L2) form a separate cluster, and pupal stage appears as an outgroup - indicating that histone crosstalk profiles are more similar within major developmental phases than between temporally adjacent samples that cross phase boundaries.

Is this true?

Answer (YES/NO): NO